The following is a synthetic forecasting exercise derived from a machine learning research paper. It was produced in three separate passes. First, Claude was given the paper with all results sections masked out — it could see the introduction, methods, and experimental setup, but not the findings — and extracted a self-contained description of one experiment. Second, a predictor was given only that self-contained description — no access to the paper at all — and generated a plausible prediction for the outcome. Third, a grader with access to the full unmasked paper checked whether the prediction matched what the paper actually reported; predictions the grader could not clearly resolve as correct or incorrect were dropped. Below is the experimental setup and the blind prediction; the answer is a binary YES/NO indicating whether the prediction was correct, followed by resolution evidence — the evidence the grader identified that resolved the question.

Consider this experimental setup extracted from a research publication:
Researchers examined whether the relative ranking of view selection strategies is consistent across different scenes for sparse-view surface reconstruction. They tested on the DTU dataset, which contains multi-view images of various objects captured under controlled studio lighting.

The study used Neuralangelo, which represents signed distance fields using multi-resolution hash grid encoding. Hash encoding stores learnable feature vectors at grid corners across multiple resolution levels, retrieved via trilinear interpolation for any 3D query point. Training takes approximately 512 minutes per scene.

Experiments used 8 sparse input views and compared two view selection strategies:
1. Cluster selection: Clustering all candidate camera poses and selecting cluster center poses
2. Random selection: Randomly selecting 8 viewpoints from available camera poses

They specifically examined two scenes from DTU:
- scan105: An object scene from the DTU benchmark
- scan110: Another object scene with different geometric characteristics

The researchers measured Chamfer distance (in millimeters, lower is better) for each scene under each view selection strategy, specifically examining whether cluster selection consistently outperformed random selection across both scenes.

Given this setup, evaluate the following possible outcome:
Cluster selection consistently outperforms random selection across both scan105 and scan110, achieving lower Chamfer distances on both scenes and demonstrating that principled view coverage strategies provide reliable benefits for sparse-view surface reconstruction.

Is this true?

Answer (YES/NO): NO